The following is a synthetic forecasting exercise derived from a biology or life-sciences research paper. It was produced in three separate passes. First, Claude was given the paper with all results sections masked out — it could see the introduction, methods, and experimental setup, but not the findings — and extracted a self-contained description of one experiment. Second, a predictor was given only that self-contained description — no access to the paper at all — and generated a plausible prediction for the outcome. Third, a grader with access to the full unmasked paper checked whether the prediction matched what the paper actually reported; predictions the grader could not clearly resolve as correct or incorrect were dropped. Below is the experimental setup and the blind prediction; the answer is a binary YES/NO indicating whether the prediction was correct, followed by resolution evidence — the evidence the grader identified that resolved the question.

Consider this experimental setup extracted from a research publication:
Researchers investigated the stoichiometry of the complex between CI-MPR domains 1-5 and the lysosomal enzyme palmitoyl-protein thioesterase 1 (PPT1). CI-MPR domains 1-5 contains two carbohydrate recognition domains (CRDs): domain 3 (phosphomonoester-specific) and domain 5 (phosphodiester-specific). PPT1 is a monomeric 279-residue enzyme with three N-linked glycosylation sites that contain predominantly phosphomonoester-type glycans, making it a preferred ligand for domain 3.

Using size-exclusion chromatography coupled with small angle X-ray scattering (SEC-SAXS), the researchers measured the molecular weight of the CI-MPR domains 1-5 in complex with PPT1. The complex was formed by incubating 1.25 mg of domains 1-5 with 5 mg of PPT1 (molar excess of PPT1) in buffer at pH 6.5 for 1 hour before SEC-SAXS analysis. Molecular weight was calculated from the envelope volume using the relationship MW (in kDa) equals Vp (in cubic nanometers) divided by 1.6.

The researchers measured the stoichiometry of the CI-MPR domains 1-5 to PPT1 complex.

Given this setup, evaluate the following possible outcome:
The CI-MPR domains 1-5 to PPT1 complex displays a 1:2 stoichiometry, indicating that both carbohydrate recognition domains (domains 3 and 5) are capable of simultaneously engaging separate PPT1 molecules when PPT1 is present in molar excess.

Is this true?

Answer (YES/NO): NO